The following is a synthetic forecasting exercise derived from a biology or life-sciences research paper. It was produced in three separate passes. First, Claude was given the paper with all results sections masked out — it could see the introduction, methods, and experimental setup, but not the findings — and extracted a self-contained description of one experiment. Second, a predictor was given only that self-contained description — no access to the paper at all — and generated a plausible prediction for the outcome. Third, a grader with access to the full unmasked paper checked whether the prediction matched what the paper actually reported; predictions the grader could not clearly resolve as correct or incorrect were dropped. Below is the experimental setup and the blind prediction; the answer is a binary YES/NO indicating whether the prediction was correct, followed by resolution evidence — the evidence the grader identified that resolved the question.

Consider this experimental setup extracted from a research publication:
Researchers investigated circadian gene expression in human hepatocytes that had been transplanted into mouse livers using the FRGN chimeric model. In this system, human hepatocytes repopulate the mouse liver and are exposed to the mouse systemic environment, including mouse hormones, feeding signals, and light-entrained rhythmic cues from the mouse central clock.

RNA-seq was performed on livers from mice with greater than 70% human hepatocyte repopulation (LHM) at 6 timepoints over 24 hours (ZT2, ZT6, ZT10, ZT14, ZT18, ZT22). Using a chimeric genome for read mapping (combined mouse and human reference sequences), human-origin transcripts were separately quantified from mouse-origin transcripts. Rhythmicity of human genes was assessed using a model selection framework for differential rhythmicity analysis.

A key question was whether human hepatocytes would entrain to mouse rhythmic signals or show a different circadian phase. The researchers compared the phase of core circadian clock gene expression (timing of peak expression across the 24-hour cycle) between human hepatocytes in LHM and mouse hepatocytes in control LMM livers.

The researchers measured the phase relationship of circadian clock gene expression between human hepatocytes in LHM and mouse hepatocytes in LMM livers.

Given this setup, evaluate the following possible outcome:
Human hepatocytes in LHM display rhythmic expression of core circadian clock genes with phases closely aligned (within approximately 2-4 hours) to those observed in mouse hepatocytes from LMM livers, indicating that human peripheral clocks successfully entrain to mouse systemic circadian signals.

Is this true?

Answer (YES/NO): NO